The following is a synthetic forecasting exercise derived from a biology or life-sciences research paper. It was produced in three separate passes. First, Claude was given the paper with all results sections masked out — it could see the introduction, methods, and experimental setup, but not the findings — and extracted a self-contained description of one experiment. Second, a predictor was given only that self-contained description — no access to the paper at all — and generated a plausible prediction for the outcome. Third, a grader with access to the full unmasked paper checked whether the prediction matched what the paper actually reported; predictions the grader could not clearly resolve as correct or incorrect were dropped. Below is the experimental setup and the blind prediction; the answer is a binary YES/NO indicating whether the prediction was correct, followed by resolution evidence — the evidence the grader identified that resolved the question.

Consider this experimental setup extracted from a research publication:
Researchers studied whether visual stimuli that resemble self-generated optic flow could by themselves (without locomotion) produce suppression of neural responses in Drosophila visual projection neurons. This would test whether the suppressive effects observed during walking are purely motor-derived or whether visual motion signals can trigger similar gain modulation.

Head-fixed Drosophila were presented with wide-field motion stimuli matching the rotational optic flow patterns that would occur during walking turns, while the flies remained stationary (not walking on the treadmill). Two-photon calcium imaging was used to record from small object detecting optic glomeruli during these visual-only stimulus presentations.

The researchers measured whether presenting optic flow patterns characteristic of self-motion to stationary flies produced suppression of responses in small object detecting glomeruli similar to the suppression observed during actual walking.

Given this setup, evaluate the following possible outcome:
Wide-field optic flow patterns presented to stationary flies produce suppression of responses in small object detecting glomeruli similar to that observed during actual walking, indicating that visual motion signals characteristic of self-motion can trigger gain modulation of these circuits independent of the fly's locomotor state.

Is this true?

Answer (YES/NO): YES